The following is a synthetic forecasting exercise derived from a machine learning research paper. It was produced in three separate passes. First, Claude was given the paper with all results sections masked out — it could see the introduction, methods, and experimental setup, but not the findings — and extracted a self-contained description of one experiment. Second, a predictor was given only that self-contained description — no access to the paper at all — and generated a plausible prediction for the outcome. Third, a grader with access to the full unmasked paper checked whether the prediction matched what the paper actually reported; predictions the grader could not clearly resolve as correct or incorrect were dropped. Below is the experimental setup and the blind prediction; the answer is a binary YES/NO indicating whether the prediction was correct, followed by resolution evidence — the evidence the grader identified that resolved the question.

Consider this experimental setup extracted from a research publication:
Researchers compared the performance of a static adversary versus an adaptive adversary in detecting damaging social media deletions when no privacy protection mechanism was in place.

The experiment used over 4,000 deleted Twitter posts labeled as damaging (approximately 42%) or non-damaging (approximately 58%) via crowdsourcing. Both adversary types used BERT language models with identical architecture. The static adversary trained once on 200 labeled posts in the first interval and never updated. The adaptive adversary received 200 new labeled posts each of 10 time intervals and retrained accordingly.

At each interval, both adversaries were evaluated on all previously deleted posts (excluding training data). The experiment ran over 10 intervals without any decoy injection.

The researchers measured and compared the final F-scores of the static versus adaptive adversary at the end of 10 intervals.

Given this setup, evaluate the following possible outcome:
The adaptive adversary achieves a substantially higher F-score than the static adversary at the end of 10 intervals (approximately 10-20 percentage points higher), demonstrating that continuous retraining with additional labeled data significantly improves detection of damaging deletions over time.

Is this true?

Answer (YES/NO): YES